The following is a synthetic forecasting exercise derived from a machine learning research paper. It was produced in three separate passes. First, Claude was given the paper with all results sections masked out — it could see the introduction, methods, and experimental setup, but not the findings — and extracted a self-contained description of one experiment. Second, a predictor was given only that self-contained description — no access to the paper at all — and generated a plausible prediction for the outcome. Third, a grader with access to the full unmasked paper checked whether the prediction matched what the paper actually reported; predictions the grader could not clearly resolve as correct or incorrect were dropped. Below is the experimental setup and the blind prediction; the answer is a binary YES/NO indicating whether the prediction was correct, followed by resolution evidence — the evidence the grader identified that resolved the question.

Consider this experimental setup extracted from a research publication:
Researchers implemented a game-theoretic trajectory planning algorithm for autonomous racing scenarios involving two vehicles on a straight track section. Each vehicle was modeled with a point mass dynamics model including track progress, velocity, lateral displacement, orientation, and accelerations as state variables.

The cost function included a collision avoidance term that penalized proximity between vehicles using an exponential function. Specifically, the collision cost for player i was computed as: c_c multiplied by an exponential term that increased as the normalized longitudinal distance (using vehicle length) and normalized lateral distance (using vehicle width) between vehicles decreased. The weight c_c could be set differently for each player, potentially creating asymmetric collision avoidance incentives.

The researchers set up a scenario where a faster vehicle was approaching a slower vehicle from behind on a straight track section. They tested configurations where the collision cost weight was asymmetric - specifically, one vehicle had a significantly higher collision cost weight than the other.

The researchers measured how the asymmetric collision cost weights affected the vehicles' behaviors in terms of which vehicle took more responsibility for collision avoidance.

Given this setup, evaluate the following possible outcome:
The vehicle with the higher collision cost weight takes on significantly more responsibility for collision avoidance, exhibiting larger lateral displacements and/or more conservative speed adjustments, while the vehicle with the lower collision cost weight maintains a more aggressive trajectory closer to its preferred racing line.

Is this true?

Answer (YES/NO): YES